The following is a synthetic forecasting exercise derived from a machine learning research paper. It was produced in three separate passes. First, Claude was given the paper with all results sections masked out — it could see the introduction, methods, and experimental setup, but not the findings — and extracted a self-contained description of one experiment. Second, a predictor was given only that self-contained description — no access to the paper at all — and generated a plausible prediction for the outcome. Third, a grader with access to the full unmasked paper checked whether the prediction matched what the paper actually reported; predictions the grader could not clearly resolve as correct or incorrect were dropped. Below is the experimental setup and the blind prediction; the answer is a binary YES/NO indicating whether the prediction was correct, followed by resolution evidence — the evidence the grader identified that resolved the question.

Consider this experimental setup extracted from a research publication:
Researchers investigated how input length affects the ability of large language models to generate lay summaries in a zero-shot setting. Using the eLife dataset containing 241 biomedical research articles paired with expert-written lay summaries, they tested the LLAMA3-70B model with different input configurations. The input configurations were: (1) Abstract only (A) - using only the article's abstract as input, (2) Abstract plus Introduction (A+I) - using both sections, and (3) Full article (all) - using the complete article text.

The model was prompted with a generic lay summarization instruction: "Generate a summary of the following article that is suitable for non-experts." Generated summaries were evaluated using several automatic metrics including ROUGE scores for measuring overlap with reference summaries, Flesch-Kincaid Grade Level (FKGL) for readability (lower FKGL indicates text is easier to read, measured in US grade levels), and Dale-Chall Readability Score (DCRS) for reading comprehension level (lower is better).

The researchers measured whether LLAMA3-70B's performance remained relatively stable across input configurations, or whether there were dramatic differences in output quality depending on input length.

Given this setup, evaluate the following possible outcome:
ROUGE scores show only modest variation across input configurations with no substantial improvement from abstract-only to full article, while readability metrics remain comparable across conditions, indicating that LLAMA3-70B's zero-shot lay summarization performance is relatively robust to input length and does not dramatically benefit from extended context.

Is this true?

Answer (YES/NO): NO